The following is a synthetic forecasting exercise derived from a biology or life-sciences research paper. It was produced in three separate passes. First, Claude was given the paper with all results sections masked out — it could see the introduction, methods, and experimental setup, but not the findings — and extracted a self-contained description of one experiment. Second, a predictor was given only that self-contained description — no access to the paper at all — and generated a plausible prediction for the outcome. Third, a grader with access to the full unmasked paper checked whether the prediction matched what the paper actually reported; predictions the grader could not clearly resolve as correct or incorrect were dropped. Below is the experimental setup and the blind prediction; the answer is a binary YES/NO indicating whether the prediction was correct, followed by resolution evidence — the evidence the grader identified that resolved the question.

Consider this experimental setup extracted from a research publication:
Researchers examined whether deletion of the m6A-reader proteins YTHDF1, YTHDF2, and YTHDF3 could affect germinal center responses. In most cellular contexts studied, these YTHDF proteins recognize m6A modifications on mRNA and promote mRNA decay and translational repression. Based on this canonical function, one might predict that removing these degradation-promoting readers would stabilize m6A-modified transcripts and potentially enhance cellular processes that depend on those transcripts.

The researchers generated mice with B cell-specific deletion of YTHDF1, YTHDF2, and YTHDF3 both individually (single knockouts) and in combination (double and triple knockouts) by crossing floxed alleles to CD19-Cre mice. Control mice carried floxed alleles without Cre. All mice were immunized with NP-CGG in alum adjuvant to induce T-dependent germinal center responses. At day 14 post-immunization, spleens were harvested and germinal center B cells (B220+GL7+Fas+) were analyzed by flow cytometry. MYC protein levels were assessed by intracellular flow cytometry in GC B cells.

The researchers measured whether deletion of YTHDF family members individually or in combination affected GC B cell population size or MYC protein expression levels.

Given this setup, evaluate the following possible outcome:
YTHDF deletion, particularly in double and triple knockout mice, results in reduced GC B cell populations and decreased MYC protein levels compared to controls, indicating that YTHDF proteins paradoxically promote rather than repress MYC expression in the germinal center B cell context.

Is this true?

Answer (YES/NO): NO